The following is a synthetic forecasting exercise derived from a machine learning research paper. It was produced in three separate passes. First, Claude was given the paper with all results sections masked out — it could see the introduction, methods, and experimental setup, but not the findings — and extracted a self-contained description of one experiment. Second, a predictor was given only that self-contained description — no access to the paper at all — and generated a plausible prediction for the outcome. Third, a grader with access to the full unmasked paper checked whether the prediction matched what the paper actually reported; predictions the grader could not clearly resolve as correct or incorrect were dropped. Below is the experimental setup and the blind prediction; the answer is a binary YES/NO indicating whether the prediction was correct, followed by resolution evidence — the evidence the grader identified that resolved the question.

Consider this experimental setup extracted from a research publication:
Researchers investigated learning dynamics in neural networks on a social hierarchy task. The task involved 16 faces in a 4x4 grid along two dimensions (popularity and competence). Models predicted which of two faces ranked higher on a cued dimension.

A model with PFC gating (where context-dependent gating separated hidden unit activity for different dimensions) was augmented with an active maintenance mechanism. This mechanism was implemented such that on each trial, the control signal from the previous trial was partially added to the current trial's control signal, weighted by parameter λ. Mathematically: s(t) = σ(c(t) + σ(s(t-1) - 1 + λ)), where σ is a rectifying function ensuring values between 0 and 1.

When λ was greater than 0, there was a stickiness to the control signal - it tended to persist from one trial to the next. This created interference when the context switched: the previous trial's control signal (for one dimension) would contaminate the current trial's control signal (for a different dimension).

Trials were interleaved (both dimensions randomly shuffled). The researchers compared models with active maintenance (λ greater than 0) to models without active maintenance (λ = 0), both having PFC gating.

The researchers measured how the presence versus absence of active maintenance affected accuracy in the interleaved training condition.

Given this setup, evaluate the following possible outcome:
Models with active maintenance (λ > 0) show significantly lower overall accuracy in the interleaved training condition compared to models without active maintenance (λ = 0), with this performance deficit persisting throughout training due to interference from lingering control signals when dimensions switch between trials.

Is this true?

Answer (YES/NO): YES